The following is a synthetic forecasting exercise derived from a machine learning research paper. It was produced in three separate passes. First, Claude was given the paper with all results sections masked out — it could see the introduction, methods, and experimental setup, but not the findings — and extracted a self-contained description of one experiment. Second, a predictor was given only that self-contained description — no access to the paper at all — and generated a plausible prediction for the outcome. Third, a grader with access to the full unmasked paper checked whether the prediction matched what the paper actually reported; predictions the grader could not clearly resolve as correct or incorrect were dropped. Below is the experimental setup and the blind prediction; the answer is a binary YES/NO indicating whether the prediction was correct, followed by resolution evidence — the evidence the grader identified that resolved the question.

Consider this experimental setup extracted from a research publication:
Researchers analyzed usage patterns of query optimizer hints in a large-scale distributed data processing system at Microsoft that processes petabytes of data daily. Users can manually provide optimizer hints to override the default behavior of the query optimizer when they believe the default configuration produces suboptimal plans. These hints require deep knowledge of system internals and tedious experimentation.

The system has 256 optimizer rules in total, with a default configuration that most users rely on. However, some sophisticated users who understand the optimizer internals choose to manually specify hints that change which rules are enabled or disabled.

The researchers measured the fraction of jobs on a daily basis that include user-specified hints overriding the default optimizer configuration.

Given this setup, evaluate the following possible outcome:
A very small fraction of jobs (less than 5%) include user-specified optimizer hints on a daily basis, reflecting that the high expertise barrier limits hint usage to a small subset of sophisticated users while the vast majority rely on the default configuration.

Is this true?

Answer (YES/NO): NO